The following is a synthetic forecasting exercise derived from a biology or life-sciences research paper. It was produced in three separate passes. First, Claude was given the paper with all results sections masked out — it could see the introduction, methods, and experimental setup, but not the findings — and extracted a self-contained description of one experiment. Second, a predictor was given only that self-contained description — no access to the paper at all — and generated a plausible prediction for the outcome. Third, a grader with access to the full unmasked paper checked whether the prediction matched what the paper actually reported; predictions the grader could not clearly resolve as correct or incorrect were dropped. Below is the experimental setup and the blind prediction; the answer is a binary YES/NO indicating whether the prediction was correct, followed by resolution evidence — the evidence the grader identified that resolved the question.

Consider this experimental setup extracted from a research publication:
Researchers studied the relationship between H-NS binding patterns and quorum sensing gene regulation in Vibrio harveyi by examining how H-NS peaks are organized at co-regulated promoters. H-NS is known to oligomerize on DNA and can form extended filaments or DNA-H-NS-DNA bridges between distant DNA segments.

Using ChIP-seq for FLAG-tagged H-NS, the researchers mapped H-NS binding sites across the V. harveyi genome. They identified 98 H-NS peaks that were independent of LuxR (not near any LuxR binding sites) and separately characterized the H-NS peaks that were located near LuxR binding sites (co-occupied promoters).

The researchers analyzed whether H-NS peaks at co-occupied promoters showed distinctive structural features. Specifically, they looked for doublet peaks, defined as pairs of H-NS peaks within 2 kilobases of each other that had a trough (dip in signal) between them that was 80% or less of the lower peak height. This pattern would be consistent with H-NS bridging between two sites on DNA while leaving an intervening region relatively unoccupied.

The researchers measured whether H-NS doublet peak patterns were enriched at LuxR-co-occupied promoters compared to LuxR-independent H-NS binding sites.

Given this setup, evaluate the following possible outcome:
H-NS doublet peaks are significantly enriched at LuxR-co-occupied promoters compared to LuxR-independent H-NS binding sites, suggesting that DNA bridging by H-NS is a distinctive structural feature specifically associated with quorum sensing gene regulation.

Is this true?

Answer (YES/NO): NO